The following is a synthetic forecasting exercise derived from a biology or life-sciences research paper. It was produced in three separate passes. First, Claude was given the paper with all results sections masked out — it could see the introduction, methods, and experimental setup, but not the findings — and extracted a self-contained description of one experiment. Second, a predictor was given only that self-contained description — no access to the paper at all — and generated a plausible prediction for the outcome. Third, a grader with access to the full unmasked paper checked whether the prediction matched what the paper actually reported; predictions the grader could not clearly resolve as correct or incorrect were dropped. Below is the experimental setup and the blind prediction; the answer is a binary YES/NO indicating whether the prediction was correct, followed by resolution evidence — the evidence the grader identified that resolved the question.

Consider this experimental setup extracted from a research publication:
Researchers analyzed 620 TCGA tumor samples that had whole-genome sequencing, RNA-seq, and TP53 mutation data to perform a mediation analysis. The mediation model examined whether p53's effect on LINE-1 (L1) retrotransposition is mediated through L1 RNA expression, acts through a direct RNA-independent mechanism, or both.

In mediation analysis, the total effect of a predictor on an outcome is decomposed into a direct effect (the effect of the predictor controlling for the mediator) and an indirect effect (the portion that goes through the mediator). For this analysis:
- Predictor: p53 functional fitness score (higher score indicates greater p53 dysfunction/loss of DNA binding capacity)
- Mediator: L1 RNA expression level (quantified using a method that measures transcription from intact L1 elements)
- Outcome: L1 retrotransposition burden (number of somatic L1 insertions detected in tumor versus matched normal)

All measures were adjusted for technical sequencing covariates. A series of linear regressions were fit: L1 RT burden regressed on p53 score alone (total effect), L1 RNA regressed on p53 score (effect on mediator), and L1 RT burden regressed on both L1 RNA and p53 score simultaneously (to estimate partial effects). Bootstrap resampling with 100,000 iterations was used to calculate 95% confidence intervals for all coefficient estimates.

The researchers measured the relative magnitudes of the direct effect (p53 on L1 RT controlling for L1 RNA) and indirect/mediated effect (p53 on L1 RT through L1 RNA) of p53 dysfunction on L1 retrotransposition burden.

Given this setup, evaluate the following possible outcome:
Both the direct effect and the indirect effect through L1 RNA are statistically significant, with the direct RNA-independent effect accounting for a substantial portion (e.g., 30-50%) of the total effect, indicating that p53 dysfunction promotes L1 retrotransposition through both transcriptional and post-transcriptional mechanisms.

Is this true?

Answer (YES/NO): YES